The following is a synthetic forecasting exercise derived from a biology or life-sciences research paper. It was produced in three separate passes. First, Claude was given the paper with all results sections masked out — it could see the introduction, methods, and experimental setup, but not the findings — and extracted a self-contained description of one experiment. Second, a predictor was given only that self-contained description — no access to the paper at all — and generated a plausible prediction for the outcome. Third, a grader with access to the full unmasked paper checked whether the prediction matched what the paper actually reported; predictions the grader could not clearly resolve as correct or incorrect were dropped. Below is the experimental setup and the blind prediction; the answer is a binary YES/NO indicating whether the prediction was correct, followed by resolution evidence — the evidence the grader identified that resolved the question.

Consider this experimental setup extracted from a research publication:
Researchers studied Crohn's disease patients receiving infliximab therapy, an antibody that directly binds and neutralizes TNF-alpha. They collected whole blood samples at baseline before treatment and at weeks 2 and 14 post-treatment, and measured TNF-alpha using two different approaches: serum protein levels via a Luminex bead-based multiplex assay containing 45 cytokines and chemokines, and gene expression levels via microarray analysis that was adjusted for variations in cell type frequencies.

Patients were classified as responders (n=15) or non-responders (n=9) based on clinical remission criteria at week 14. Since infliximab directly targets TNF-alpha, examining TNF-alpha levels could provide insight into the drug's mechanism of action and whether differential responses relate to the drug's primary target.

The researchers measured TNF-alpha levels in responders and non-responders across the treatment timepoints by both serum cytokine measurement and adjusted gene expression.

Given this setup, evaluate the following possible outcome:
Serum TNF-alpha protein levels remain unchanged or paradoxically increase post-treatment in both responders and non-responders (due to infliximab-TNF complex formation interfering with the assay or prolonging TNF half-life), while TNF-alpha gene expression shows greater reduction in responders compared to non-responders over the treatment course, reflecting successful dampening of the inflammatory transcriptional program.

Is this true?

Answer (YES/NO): NO